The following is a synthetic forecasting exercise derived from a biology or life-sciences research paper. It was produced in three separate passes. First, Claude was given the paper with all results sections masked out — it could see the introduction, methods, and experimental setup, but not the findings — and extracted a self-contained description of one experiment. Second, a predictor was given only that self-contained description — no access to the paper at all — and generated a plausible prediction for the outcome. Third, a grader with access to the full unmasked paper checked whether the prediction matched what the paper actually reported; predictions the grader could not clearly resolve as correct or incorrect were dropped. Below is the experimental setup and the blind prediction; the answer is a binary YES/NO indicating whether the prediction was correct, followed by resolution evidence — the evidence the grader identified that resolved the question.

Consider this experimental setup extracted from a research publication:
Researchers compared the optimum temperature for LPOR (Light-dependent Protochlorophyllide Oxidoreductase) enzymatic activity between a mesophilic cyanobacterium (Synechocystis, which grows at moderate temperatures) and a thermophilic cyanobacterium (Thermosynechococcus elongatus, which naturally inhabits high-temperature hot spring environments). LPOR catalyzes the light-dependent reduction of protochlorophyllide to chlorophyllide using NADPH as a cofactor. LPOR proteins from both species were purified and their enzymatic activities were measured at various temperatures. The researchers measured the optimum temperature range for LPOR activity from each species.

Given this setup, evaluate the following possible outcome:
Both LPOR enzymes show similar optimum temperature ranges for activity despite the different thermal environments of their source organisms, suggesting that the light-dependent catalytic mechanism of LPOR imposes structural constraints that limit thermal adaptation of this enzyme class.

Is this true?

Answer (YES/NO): NO